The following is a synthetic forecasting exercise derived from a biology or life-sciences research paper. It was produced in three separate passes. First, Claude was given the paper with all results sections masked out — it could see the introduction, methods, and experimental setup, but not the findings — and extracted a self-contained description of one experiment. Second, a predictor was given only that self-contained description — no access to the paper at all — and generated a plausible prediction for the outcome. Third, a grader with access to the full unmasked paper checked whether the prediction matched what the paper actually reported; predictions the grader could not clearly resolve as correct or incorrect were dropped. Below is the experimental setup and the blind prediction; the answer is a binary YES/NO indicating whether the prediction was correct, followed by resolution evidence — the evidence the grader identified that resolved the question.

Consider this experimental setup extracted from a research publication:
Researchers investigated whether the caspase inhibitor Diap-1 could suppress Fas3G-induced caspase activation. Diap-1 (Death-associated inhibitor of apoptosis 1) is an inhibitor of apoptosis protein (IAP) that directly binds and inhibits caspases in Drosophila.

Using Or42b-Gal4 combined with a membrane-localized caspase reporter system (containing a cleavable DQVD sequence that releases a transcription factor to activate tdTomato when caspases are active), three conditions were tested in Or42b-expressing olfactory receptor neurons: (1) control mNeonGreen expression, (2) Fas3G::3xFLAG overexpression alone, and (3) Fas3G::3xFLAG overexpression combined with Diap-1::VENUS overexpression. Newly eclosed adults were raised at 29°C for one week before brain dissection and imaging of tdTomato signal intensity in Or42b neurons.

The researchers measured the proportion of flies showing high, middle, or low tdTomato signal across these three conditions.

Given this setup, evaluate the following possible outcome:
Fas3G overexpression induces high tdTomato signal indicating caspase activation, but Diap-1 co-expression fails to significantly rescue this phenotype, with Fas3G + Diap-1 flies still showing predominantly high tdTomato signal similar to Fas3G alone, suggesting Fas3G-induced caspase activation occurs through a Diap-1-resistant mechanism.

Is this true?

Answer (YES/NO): NO